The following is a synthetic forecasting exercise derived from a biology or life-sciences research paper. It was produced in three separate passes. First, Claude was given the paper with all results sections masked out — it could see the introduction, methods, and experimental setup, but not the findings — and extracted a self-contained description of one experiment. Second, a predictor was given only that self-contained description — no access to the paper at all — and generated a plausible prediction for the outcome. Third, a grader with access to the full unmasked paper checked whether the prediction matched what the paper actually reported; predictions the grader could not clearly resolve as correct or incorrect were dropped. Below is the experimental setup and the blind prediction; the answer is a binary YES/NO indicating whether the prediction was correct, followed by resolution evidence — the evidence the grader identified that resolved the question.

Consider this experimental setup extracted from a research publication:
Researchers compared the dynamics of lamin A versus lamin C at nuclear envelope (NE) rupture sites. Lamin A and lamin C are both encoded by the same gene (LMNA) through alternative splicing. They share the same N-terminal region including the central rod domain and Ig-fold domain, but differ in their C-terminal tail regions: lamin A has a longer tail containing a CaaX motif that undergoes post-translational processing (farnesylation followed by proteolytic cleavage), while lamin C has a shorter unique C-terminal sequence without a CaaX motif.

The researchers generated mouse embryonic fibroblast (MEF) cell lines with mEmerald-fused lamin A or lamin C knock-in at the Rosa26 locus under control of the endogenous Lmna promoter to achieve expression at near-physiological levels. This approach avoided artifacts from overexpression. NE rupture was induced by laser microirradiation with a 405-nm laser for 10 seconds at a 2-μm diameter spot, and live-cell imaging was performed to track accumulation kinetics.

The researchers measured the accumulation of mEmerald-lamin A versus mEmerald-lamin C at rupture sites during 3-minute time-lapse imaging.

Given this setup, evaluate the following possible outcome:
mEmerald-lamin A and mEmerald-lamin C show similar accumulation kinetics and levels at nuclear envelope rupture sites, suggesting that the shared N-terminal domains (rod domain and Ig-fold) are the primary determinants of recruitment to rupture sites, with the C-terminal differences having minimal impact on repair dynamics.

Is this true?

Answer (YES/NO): NO